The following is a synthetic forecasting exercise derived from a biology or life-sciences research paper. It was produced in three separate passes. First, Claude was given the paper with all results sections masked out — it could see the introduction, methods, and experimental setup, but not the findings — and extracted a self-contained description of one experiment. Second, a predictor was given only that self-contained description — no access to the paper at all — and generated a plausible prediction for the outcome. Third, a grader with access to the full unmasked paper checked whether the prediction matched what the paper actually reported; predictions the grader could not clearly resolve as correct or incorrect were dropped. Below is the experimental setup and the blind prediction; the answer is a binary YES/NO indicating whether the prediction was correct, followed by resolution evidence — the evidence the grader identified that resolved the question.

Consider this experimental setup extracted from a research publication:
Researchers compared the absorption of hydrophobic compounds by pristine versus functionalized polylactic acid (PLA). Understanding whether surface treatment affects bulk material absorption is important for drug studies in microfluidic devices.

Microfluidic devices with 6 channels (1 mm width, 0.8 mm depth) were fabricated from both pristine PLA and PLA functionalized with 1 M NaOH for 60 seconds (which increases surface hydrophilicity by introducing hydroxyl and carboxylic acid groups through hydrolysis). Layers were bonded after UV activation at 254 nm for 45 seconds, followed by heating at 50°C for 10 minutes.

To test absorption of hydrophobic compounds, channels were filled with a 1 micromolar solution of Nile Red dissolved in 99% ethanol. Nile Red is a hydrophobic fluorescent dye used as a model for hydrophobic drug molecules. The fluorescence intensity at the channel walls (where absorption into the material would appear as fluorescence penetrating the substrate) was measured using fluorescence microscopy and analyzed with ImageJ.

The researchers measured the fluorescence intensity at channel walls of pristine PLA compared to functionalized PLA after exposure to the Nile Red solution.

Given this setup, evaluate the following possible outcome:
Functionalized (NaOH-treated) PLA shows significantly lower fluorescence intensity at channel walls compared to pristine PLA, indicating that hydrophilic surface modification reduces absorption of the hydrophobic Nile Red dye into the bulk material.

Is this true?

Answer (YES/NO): NO